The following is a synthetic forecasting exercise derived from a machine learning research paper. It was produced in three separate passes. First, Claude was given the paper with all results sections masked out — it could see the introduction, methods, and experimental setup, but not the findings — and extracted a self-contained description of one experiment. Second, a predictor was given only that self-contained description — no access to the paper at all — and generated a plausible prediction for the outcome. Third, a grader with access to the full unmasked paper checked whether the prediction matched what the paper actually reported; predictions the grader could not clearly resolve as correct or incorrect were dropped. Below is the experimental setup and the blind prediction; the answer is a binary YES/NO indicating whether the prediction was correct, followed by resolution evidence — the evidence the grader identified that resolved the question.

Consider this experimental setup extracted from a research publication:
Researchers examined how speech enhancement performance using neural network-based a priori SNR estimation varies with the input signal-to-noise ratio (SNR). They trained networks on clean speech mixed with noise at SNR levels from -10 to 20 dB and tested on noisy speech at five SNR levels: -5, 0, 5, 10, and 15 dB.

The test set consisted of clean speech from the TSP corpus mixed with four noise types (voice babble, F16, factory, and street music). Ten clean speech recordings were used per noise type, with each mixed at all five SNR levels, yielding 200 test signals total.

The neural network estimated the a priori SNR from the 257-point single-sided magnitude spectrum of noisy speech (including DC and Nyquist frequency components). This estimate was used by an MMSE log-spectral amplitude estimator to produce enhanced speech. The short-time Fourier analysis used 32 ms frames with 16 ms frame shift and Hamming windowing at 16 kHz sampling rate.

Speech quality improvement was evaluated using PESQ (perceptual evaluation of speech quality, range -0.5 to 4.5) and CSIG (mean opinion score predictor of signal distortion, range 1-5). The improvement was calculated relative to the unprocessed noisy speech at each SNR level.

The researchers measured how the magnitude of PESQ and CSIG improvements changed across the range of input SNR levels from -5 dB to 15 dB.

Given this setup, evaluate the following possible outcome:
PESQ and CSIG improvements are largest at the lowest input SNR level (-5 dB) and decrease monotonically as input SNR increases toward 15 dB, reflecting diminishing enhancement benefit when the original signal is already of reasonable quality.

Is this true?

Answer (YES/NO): NO